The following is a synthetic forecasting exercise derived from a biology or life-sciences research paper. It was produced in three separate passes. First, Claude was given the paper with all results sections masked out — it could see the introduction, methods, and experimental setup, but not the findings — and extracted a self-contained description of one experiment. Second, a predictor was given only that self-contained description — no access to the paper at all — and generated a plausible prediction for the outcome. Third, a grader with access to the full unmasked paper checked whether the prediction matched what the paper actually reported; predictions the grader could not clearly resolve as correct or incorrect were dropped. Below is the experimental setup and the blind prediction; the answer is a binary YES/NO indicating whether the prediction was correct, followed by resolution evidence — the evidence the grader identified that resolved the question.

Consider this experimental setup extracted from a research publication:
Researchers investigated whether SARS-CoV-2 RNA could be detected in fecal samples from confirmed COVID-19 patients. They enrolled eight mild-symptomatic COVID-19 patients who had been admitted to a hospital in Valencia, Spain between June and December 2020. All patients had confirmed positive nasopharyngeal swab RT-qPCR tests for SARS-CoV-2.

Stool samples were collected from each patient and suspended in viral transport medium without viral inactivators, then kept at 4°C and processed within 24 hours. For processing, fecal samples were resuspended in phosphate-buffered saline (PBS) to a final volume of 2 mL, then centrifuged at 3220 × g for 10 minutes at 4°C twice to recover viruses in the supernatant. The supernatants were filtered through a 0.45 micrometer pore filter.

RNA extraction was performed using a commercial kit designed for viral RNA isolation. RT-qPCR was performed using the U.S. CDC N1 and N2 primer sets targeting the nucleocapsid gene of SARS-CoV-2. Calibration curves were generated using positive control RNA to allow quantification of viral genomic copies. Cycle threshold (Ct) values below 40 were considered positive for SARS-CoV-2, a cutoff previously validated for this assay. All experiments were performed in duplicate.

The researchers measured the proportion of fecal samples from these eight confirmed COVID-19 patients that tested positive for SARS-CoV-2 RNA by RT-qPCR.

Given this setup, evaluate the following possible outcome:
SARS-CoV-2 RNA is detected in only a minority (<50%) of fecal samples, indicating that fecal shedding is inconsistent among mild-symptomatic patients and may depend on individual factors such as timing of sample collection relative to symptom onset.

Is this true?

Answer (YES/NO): NO